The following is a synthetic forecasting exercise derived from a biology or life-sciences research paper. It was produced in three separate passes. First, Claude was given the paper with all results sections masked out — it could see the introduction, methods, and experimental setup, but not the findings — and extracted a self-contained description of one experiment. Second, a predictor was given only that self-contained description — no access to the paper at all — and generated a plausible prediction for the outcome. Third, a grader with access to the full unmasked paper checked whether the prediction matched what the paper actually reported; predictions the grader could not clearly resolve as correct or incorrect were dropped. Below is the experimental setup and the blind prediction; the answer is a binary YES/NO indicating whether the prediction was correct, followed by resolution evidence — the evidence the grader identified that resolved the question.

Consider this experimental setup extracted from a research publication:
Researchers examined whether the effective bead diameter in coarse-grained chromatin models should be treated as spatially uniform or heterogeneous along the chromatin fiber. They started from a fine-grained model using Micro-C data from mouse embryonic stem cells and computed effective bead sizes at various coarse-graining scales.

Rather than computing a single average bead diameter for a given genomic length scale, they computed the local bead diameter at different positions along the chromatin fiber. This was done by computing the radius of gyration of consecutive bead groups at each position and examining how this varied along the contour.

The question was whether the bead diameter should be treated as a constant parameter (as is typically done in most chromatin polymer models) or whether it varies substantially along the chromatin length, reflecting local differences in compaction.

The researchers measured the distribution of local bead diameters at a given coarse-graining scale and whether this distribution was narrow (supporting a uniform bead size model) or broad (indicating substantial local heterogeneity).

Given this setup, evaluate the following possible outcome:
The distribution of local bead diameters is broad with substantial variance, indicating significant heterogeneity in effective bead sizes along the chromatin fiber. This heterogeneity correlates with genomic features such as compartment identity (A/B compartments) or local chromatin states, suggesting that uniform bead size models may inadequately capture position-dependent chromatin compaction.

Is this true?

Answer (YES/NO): YES